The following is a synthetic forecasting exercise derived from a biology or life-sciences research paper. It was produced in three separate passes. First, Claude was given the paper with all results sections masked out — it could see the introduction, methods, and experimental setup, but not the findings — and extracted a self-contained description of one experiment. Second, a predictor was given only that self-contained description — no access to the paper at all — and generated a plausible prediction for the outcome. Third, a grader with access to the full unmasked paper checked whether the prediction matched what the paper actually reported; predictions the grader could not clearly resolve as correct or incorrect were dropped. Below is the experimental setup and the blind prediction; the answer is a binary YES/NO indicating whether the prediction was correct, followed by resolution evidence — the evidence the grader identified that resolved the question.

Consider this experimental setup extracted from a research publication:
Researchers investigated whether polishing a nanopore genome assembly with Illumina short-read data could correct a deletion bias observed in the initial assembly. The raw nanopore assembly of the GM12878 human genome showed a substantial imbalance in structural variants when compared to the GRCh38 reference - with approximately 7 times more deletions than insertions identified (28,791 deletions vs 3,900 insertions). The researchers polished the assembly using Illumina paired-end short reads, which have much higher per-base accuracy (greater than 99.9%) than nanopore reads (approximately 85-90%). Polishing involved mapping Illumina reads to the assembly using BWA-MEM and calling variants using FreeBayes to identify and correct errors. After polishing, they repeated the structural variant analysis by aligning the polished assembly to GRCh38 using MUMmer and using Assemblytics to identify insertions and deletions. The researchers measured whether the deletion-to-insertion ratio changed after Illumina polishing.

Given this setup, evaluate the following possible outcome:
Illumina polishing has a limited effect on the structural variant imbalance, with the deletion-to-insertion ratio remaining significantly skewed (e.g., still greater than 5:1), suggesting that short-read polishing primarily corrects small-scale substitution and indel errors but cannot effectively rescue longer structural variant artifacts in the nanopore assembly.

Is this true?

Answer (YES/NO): YES